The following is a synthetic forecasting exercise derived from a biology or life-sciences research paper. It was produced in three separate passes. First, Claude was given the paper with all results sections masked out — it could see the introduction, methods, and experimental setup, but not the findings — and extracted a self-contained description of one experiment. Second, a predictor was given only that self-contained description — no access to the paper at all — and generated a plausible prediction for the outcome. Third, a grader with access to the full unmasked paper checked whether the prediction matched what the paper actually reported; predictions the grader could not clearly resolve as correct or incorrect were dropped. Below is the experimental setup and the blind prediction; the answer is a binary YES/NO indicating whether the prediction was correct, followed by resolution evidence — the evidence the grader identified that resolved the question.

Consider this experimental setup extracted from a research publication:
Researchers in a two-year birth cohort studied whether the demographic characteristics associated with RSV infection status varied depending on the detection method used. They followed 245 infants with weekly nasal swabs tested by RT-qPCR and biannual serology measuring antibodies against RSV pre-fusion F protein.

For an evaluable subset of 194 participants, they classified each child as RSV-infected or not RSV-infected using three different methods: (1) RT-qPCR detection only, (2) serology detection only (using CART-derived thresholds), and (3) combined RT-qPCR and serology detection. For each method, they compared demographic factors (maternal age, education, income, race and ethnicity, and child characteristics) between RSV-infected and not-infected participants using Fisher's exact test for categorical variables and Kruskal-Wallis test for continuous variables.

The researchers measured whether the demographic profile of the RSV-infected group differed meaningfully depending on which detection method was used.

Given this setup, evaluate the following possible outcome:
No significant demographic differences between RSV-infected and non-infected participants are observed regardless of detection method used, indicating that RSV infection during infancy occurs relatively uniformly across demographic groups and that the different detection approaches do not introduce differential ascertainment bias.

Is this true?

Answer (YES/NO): NO